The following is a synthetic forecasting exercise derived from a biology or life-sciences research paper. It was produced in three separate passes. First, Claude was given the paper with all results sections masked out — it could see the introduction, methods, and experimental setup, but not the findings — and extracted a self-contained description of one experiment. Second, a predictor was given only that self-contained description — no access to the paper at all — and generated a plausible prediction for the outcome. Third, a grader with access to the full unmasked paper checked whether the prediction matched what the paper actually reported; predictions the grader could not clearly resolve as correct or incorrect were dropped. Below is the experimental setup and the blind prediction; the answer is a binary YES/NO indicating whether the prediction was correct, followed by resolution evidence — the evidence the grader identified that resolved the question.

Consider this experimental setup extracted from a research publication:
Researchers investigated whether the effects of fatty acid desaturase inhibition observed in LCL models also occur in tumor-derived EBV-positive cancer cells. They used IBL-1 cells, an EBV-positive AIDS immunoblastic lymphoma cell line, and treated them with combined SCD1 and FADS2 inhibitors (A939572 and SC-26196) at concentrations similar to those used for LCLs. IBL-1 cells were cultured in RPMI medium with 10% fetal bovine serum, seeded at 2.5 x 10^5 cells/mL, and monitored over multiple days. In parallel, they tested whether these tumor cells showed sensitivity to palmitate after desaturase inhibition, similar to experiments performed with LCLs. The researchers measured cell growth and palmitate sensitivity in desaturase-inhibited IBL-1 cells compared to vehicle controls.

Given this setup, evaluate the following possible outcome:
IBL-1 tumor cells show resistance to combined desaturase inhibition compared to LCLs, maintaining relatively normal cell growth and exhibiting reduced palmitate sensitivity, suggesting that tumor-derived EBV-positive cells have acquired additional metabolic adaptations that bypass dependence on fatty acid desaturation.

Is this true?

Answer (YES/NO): NO